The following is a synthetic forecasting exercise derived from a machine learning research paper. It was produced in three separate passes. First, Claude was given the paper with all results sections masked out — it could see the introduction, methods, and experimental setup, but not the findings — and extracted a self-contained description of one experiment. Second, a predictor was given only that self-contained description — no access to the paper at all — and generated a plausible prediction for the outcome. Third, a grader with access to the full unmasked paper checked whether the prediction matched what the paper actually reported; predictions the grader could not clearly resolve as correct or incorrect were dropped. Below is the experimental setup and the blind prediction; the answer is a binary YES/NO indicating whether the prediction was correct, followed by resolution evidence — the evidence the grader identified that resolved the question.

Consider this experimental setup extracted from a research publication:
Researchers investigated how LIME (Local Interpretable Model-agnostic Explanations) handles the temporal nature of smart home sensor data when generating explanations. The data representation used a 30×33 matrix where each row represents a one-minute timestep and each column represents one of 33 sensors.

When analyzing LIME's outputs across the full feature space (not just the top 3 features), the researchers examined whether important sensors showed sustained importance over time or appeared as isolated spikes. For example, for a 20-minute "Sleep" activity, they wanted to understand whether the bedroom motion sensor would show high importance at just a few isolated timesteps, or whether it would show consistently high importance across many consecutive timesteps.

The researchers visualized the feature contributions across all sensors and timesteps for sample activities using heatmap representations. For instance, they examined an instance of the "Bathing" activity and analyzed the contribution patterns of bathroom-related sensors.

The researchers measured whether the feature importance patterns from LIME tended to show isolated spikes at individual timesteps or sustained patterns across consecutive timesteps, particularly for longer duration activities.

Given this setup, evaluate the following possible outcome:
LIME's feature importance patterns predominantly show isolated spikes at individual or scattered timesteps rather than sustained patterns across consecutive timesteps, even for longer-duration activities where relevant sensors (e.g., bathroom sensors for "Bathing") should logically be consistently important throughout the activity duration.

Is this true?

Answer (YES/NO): NO